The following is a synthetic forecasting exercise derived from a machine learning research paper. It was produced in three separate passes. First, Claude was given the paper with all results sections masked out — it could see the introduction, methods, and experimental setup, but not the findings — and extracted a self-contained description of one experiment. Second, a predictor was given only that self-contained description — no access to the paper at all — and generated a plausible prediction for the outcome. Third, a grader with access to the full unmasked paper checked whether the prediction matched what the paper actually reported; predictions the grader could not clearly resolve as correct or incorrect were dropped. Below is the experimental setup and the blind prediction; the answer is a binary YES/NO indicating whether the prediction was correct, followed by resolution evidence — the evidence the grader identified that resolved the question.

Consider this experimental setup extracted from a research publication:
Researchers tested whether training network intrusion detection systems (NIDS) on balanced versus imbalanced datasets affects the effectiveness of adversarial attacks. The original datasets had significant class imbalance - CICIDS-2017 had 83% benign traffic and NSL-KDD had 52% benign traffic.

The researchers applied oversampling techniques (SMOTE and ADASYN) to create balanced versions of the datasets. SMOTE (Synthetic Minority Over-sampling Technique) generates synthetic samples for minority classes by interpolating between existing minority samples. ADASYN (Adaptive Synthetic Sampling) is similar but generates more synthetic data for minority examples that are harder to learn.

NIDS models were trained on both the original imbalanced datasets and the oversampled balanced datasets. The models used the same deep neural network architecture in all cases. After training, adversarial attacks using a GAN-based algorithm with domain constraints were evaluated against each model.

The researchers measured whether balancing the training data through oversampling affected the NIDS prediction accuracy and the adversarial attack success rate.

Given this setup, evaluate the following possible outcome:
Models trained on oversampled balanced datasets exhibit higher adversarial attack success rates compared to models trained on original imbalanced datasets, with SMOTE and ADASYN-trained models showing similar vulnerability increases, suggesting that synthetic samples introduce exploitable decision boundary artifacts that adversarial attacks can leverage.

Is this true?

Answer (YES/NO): NO